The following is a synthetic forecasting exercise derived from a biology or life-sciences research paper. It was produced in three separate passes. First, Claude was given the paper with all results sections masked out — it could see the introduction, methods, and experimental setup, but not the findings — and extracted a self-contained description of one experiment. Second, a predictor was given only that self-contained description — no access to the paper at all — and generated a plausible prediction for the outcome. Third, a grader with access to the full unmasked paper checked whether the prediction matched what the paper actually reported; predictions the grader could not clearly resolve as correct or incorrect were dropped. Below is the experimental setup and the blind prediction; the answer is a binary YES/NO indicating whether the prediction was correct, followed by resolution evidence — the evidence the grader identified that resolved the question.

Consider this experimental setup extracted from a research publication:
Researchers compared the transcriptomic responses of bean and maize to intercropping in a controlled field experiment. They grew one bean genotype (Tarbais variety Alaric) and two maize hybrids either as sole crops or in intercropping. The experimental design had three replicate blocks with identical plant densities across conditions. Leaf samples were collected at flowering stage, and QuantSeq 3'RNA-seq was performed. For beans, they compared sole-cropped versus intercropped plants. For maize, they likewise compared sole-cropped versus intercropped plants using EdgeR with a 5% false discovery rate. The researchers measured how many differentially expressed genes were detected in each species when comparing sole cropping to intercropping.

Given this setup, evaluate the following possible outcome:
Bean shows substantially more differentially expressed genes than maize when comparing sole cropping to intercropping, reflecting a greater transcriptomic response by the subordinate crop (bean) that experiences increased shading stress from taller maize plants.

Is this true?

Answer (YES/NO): YES